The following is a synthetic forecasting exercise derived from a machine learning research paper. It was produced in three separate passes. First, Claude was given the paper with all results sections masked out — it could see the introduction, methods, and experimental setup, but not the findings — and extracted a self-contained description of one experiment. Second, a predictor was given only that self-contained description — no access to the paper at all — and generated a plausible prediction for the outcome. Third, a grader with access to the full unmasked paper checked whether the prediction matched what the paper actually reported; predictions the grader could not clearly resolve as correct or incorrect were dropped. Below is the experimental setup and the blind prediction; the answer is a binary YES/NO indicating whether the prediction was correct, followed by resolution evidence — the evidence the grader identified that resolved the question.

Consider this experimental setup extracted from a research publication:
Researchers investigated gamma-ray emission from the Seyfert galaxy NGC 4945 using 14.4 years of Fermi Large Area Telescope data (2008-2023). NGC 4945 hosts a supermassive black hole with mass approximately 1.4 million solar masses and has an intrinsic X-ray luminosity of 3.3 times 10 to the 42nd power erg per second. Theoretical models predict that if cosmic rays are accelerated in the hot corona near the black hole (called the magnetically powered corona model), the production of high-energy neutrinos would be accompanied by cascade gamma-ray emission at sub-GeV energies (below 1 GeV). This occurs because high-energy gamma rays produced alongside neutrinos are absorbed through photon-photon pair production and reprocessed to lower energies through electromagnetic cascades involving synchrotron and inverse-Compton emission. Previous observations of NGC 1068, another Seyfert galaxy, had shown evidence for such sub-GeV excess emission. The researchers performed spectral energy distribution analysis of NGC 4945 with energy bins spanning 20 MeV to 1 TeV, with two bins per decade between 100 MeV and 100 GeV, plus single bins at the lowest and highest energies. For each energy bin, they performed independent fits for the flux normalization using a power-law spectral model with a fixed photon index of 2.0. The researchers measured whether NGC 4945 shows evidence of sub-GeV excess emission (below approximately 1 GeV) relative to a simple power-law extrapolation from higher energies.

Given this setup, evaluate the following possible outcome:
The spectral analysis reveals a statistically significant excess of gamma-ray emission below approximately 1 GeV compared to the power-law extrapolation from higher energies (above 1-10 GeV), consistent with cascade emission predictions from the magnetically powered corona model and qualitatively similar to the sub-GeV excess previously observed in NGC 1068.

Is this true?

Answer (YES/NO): YES